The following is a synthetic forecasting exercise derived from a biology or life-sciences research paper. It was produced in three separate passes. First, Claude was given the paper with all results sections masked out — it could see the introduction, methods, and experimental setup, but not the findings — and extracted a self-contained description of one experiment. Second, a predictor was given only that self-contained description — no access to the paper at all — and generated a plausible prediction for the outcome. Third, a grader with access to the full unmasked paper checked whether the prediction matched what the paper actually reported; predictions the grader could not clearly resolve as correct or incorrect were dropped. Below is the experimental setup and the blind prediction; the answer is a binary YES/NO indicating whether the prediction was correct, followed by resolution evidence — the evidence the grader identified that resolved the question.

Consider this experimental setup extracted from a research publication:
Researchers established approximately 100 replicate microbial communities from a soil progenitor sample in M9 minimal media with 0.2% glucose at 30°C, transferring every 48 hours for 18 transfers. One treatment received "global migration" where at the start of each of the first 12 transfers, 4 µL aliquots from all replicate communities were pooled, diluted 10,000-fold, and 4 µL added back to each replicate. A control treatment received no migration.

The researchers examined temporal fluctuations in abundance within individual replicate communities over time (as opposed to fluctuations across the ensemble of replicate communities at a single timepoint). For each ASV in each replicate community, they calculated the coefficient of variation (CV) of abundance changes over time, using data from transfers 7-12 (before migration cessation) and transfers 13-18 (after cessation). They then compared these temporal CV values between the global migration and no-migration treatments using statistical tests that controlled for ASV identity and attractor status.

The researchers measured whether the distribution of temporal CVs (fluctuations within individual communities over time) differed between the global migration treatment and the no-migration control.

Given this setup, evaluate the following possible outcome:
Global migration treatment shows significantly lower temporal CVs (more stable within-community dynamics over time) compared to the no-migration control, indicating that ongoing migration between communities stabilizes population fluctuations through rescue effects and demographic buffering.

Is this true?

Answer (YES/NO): NO